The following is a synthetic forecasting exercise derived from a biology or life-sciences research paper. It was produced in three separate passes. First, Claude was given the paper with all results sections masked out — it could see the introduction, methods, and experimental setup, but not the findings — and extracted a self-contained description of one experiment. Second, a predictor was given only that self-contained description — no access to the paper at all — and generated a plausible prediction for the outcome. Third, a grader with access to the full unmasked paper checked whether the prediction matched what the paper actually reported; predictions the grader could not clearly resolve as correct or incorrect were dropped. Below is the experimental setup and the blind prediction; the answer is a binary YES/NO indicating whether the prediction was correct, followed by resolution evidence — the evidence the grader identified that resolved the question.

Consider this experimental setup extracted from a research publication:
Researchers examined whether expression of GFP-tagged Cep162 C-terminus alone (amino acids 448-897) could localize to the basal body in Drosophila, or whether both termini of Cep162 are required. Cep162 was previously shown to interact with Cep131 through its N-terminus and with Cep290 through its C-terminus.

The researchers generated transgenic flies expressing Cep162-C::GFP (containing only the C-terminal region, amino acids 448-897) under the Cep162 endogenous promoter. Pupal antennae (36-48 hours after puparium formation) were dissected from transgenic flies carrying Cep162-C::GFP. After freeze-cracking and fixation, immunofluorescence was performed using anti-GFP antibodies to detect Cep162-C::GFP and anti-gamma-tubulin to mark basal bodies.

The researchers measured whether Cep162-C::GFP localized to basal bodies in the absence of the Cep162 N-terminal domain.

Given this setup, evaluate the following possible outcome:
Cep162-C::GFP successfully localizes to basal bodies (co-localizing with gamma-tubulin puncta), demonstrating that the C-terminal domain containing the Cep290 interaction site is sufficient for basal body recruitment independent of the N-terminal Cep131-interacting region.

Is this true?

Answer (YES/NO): NO